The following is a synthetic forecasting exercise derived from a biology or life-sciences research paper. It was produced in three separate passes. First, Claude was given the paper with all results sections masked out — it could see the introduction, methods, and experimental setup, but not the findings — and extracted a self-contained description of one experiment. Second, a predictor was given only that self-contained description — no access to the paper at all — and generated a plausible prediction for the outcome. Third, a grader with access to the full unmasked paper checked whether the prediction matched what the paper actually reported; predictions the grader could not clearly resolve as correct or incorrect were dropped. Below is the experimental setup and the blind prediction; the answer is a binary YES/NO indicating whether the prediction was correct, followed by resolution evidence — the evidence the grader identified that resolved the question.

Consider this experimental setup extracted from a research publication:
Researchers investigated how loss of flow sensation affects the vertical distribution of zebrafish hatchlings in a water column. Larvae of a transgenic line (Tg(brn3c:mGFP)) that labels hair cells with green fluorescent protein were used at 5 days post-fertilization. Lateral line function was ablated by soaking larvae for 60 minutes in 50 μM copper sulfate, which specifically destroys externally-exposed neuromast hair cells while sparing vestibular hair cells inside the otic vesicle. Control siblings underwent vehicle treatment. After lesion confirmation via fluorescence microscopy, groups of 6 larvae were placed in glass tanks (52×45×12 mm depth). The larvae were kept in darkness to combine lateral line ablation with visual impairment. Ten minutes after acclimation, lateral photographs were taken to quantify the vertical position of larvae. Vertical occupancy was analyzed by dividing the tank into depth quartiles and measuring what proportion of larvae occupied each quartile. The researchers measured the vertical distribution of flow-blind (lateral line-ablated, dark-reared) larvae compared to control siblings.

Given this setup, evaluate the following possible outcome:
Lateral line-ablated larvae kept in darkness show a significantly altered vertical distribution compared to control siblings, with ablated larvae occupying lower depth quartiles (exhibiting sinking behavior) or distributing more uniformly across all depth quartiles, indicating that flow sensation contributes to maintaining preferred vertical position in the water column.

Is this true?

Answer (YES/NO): NO